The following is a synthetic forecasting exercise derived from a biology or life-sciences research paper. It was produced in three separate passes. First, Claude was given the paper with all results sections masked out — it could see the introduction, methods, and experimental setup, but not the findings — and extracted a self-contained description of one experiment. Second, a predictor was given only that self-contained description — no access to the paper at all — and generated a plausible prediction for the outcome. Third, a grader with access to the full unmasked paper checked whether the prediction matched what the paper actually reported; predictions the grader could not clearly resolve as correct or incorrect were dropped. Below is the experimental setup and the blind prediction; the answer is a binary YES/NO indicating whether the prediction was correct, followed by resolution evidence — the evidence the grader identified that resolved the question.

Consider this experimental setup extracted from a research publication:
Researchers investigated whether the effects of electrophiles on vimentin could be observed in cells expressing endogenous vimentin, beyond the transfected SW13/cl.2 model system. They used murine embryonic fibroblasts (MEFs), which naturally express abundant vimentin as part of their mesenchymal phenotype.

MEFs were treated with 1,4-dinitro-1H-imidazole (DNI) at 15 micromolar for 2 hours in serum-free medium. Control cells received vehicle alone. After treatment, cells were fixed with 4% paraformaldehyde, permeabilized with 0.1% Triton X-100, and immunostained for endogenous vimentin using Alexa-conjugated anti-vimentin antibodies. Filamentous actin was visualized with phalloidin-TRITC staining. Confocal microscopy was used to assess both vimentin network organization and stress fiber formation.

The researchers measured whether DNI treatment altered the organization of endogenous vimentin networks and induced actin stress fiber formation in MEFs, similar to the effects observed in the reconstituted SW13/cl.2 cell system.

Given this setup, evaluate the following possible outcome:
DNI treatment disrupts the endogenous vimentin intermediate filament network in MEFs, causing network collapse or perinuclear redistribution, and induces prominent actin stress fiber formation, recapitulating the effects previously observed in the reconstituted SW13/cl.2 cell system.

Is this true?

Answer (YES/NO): NO